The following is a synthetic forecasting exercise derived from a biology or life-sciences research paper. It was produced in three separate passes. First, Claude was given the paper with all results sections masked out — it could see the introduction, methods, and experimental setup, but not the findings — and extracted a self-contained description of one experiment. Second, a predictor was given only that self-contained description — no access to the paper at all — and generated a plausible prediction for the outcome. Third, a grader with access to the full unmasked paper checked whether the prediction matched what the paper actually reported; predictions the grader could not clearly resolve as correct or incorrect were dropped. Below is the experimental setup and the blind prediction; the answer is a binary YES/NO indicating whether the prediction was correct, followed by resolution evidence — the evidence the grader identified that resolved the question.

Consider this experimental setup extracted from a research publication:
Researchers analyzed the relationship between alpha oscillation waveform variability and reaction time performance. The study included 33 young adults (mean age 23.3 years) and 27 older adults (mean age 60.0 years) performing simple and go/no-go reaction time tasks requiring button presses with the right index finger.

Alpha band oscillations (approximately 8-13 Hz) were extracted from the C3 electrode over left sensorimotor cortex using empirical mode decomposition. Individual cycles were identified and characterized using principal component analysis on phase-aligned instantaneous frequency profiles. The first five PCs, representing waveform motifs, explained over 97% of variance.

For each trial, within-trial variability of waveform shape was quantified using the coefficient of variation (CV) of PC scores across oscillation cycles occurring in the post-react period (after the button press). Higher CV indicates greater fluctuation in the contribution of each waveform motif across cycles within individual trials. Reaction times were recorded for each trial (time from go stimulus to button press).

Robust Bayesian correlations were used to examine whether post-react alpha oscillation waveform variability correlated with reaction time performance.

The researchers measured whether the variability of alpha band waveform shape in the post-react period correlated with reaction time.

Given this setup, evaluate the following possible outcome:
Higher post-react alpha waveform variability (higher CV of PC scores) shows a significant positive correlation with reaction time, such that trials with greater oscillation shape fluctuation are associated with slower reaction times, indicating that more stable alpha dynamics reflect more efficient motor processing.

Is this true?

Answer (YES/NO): NO